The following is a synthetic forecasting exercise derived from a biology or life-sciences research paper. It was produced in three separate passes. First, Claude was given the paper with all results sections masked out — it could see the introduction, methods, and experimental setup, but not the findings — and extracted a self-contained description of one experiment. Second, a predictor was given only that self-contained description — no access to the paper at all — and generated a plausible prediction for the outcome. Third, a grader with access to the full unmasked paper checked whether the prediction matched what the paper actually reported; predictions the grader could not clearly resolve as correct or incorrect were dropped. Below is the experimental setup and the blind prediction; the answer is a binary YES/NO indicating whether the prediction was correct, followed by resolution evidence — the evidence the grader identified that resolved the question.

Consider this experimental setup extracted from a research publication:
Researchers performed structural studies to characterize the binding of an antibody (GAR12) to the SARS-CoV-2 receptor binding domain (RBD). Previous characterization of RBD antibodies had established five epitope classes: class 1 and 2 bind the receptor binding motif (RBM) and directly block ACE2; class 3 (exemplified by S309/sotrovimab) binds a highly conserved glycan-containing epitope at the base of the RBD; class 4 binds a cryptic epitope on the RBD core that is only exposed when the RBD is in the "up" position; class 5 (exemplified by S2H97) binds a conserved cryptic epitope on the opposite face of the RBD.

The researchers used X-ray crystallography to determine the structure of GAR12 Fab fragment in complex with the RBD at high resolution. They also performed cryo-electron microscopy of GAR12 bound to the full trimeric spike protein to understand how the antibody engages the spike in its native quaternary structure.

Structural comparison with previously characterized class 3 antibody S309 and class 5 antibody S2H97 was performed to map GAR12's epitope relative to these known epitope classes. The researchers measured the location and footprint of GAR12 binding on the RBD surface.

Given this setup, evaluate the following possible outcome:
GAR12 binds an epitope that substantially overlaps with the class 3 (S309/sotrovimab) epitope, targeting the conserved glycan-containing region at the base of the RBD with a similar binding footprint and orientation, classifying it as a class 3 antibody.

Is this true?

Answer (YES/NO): NO